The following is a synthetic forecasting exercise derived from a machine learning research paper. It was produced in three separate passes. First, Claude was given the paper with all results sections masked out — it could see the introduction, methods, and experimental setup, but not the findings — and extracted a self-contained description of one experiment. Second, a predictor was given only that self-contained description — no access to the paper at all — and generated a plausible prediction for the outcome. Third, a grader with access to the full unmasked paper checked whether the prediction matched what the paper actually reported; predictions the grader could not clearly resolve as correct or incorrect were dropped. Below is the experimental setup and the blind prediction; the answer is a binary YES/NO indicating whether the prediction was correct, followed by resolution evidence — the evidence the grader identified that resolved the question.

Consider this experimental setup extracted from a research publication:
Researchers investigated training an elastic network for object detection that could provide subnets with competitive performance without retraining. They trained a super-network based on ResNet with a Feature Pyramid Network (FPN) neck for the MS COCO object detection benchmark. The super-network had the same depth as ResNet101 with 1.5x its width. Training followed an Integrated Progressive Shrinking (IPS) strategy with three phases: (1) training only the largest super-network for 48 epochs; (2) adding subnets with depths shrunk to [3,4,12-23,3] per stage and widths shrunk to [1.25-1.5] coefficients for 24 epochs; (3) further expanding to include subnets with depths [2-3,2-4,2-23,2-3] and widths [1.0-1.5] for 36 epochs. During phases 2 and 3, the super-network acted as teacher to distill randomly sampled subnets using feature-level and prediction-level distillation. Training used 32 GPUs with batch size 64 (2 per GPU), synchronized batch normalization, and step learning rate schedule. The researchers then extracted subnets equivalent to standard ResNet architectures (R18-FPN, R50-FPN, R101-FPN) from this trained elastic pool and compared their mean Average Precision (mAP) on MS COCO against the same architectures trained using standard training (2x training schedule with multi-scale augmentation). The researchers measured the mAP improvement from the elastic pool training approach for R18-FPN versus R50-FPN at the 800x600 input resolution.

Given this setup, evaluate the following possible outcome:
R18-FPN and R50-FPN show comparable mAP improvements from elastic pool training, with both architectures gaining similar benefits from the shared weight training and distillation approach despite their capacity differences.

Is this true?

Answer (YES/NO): NO